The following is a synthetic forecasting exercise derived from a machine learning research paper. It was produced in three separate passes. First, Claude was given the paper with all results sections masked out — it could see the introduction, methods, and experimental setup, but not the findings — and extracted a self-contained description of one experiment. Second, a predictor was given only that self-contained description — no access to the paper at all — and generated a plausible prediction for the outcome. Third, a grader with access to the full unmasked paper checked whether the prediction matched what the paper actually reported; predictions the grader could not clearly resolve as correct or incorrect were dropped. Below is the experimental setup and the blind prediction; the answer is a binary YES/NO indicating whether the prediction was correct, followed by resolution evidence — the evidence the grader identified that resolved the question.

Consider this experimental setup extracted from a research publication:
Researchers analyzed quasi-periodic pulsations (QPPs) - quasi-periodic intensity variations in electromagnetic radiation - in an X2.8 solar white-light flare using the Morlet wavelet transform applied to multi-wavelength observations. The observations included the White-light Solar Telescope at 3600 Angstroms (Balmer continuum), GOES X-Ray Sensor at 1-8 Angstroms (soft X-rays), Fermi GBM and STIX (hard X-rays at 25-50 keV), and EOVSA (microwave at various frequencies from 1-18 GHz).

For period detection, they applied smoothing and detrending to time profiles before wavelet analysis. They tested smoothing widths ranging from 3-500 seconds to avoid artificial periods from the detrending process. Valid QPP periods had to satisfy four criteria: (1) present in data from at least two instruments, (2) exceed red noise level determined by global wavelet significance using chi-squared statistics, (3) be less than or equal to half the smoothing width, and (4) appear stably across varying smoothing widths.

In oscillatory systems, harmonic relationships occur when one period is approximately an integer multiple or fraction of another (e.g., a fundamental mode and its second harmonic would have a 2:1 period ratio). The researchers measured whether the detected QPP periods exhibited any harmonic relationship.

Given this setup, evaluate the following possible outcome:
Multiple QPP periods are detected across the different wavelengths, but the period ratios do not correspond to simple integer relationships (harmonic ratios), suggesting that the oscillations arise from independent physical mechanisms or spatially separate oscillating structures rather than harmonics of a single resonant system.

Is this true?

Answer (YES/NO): NO